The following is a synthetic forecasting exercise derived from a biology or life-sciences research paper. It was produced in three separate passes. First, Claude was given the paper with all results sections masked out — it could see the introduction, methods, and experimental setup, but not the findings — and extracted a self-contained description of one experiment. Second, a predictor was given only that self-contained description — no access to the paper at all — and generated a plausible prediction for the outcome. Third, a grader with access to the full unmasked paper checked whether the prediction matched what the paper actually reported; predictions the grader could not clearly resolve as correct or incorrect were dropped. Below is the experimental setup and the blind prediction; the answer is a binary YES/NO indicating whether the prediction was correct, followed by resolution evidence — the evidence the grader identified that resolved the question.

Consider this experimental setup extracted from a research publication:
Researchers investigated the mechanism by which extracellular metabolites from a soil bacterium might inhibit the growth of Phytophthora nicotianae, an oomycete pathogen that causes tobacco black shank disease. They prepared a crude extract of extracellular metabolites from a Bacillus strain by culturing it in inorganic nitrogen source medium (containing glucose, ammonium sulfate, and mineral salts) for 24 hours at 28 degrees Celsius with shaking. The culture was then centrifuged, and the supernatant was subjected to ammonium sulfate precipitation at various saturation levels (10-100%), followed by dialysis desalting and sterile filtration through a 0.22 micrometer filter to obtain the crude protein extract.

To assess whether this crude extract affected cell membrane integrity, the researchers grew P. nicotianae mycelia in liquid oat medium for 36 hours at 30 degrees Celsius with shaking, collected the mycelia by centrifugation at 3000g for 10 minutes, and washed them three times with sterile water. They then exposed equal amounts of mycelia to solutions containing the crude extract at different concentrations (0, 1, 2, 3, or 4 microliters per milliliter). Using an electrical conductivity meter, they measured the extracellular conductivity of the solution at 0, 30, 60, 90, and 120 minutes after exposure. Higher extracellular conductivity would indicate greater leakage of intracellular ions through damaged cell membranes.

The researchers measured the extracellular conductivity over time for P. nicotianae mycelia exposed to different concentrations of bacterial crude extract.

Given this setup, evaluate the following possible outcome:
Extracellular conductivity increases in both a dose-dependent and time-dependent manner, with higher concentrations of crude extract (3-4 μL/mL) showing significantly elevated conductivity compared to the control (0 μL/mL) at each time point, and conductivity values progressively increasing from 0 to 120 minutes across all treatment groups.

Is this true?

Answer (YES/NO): YES